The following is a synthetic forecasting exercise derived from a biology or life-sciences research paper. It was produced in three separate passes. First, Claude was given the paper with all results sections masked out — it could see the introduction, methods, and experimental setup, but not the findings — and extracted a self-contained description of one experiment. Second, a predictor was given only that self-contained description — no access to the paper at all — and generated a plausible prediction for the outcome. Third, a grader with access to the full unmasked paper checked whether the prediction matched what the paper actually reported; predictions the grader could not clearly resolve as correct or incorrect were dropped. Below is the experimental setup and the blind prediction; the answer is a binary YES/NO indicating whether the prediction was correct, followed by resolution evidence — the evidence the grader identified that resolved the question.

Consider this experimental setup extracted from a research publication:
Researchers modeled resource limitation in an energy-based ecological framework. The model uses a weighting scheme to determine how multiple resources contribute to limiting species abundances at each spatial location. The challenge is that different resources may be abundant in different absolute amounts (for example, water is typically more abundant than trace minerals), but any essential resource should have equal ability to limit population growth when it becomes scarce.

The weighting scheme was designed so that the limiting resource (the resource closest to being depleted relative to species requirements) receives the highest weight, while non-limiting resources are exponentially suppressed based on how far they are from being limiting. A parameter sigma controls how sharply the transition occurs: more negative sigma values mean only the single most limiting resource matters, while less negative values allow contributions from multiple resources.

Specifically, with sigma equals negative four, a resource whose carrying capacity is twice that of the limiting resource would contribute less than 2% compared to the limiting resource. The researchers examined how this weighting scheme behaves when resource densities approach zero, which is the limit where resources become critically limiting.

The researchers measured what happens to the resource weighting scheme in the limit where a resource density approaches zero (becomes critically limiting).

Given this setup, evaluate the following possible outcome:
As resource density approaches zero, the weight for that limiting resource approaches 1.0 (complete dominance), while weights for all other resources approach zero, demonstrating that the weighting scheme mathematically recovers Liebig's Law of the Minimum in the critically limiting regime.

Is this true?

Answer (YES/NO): YES